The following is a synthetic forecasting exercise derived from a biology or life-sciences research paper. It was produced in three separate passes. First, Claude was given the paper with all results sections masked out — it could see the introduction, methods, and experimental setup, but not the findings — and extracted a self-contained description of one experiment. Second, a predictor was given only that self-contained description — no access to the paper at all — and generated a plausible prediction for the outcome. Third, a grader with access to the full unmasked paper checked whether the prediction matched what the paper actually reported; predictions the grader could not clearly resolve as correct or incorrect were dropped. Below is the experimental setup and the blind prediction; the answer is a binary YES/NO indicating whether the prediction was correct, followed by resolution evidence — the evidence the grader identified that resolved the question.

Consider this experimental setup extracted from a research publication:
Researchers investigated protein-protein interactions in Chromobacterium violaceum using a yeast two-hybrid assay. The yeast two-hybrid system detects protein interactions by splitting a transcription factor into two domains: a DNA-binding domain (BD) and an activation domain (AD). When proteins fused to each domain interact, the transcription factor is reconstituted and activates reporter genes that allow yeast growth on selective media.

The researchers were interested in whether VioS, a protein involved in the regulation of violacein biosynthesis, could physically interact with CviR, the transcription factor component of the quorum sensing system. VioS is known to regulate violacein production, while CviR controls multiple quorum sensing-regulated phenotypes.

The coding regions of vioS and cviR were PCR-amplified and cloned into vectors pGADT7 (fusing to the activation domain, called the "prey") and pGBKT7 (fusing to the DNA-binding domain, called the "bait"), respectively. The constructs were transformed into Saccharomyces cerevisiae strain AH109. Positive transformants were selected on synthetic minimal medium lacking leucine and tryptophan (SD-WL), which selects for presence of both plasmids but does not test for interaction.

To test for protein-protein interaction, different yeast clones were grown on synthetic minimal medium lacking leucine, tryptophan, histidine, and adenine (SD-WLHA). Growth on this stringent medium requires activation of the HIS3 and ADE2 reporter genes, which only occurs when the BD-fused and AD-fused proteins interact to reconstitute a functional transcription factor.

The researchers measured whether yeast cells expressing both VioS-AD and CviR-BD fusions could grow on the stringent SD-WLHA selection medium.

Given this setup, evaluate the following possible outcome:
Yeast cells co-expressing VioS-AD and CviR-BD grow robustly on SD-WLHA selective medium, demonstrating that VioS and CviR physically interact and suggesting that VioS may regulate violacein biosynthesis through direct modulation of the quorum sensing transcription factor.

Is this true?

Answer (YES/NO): YES